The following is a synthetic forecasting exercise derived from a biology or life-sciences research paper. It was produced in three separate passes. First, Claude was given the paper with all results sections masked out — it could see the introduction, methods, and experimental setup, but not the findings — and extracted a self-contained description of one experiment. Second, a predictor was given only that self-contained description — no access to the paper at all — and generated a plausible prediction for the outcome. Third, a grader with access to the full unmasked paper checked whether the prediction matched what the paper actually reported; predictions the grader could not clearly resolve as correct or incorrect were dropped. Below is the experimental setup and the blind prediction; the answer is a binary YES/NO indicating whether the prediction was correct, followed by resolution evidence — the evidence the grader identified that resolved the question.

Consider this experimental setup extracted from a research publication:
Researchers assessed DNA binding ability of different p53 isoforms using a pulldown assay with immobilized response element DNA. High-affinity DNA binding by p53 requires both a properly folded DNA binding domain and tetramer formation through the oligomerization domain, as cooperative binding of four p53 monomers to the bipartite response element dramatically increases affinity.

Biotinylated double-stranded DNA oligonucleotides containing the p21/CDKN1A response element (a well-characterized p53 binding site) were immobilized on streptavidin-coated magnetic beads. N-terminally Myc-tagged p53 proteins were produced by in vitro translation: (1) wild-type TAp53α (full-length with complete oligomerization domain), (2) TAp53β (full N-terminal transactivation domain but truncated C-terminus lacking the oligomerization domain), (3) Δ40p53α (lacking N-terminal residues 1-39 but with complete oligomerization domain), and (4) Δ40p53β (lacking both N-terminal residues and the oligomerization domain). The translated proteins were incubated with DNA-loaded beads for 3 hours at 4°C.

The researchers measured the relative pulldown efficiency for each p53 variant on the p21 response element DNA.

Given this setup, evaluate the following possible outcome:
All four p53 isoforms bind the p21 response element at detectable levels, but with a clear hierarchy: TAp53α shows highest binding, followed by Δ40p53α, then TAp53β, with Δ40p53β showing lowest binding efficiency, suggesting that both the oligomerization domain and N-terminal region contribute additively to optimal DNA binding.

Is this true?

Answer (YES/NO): NO